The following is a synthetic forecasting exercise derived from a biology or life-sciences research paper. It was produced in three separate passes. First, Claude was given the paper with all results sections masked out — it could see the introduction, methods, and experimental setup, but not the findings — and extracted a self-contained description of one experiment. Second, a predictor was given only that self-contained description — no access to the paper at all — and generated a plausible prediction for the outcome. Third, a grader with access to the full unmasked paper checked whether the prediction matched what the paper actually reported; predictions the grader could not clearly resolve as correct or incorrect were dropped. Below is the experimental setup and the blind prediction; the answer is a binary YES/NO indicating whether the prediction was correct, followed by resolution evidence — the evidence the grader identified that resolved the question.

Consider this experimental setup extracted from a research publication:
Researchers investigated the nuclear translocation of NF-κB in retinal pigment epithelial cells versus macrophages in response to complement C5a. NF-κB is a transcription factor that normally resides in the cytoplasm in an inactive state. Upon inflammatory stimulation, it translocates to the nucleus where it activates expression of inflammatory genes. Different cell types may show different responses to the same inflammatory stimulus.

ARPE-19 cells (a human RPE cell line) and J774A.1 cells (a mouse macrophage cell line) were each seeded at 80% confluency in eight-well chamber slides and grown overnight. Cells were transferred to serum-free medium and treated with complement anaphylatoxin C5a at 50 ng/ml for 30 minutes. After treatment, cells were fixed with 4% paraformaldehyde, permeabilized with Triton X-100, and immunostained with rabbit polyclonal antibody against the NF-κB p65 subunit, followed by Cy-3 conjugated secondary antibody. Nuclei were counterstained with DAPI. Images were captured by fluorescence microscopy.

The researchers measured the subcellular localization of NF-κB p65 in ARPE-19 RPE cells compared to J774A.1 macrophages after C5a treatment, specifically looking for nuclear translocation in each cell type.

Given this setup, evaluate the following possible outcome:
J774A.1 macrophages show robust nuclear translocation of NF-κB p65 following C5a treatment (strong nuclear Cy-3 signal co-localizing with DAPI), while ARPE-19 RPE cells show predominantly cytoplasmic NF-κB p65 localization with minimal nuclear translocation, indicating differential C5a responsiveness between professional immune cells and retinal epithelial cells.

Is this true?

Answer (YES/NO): NO